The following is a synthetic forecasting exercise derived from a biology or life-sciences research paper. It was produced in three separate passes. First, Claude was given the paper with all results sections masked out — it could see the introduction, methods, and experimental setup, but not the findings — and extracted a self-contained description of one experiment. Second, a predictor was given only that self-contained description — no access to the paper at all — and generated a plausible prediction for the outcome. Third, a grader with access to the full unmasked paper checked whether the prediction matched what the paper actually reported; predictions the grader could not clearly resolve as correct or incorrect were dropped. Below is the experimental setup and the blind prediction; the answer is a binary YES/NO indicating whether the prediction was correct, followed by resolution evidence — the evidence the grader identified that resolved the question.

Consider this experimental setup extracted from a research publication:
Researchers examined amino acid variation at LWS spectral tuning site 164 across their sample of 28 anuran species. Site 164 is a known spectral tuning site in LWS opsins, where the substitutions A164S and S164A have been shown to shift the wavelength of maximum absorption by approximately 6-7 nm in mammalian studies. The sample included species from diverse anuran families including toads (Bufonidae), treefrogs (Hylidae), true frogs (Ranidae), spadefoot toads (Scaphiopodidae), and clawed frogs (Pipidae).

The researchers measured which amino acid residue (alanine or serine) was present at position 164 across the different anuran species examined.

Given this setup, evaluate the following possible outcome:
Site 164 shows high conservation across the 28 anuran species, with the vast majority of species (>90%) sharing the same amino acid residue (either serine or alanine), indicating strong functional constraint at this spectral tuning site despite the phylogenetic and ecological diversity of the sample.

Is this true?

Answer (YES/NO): NO